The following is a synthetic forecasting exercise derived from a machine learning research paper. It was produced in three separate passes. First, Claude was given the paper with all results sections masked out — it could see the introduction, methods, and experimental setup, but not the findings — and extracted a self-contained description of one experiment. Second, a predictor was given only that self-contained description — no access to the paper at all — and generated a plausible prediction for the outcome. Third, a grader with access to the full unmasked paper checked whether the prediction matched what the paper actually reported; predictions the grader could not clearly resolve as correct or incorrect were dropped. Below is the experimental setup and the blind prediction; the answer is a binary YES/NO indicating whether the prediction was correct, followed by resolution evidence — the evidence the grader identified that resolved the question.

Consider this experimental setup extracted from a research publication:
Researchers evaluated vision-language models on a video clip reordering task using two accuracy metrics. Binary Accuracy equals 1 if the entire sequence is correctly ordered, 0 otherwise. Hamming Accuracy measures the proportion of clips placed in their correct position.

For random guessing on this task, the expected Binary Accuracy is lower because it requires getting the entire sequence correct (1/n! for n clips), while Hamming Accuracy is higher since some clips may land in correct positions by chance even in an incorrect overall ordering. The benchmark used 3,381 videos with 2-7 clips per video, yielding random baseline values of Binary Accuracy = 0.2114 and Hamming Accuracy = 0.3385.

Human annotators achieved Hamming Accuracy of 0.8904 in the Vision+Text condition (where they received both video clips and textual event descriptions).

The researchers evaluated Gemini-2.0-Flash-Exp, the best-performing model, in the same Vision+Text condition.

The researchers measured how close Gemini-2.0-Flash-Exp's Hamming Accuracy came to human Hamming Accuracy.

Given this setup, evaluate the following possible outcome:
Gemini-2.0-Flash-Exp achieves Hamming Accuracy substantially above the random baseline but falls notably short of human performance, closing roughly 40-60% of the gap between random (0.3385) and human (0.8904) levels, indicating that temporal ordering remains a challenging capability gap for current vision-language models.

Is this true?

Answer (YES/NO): NO